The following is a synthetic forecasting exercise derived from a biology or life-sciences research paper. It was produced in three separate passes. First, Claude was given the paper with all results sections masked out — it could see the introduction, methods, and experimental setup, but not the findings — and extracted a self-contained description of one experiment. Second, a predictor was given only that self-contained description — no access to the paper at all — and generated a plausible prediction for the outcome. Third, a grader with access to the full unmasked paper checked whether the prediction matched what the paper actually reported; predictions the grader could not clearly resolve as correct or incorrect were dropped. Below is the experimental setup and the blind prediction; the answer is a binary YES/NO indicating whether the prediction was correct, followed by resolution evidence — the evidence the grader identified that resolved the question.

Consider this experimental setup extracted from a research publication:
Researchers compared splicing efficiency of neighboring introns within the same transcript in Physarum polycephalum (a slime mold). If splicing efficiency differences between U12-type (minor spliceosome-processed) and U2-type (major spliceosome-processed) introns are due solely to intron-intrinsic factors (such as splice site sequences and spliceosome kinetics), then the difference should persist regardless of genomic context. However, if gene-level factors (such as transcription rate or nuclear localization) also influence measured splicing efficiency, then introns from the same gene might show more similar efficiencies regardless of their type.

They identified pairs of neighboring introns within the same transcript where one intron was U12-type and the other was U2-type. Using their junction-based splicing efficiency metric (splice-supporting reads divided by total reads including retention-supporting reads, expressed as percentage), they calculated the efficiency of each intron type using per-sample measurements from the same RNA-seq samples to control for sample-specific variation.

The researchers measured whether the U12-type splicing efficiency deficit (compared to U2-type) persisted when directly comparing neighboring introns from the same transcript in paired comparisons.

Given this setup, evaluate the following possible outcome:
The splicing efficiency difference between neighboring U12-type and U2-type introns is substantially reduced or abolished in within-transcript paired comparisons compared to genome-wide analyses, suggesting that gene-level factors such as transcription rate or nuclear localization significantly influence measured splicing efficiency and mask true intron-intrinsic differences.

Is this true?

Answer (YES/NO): NO